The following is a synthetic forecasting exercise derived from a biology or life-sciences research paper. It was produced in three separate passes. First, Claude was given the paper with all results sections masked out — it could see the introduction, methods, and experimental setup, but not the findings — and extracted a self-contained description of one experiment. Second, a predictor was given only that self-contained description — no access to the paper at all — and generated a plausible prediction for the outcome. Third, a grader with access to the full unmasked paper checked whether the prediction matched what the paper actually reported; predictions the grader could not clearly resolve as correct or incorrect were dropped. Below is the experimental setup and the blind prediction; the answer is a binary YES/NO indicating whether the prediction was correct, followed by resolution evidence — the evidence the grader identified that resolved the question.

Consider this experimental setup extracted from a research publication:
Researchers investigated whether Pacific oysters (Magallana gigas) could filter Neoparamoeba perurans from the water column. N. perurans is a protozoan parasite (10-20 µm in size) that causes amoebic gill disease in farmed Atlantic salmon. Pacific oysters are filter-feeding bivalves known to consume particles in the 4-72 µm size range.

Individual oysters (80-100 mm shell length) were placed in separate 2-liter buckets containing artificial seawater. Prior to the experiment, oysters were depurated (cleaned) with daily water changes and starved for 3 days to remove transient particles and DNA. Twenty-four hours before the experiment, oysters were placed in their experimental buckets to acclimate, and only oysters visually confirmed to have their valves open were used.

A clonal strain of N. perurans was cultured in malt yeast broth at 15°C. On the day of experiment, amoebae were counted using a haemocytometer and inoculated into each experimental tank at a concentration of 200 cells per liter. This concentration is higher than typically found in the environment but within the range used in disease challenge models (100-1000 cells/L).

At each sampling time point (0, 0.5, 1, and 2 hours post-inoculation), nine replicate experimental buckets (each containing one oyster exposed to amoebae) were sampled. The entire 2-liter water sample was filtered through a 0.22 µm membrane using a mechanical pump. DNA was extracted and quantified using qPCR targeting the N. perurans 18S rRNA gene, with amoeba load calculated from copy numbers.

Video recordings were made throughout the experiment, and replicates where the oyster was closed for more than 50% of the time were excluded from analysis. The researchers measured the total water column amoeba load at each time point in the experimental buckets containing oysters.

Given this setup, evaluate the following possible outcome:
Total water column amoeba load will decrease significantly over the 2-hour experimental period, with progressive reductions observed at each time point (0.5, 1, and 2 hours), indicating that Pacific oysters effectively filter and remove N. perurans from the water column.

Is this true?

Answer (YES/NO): NO